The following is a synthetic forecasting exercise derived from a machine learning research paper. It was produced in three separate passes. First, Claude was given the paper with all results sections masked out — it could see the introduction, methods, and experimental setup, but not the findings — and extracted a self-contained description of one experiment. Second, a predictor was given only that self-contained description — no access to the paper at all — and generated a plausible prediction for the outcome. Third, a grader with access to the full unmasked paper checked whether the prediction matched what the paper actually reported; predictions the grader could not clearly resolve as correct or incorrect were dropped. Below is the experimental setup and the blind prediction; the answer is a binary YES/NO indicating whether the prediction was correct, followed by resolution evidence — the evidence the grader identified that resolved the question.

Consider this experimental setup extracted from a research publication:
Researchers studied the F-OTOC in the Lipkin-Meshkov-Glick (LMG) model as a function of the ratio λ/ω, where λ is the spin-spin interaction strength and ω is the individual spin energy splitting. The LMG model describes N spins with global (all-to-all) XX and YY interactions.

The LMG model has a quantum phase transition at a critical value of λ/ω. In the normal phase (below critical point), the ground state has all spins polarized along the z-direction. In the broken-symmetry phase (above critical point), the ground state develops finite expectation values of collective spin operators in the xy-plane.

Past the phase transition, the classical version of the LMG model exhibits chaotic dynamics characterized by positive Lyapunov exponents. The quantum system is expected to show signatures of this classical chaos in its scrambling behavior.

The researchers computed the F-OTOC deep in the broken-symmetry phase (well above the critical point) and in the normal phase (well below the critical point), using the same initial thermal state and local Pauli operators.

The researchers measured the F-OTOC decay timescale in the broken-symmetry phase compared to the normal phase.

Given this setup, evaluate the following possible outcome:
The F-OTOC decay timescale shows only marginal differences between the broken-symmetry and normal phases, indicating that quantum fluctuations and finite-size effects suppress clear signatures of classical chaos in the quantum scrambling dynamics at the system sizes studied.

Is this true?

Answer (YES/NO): NO